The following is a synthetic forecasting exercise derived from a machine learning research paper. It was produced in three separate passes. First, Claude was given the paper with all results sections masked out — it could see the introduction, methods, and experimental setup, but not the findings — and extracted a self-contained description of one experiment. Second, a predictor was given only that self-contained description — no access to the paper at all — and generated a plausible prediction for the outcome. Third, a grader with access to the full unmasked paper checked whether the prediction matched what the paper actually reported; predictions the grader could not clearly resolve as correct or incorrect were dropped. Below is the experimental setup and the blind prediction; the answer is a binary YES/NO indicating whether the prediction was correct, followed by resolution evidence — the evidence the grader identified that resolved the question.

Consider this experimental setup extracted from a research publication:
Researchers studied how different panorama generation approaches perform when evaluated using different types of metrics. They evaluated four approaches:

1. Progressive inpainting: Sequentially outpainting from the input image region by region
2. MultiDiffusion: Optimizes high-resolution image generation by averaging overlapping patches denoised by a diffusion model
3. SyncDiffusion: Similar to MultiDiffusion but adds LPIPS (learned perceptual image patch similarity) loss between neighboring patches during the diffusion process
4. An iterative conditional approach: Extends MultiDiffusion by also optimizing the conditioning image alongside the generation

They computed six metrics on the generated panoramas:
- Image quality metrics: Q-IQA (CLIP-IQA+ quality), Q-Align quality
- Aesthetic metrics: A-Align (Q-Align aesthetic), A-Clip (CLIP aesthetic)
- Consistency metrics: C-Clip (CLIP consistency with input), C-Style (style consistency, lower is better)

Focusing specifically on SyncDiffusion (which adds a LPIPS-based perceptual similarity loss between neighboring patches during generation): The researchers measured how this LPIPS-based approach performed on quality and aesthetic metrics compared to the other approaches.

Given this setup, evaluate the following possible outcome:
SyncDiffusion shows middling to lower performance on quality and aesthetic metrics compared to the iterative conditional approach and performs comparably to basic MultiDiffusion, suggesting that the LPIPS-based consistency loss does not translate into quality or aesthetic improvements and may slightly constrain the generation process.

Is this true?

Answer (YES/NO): NO